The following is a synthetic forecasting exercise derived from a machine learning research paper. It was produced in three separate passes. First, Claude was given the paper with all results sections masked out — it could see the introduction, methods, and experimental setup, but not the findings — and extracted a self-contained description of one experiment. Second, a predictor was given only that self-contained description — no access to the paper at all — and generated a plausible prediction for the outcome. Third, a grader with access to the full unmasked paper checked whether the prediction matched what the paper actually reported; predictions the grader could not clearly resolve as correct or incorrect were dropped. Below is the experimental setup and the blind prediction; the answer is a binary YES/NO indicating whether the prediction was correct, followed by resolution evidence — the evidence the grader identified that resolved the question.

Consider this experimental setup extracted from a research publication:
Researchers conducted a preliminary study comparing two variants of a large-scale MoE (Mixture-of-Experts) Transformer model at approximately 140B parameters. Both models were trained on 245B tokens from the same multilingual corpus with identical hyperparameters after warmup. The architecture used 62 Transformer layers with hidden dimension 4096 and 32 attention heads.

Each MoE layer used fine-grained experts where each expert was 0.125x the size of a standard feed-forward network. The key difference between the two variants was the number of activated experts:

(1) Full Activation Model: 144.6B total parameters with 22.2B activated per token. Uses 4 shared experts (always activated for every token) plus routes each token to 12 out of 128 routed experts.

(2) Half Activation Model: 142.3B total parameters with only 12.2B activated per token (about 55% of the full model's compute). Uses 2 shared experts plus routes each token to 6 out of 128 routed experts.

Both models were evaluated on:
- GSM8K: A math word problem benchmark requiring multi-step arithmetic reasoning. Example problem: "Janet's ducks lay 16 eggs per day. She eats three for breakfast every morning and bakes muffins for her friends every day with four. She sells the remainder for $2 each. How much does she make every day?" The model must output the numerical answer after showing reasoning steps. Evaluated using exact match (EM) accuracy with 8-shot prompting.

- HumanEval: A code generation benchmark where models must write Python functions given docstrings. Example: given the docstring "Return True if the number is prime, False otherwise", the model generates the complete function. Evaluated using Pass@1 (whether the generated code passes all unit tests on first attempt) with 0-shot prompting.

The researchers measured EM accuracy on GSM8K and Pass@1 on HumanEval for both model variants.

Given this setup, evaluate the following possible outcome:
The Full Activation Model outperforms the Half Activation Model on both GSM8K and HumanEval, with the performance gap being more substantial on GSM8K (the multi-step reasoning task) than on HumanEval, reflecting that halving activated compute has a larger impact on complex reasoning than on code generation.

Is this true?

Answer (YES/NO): NO